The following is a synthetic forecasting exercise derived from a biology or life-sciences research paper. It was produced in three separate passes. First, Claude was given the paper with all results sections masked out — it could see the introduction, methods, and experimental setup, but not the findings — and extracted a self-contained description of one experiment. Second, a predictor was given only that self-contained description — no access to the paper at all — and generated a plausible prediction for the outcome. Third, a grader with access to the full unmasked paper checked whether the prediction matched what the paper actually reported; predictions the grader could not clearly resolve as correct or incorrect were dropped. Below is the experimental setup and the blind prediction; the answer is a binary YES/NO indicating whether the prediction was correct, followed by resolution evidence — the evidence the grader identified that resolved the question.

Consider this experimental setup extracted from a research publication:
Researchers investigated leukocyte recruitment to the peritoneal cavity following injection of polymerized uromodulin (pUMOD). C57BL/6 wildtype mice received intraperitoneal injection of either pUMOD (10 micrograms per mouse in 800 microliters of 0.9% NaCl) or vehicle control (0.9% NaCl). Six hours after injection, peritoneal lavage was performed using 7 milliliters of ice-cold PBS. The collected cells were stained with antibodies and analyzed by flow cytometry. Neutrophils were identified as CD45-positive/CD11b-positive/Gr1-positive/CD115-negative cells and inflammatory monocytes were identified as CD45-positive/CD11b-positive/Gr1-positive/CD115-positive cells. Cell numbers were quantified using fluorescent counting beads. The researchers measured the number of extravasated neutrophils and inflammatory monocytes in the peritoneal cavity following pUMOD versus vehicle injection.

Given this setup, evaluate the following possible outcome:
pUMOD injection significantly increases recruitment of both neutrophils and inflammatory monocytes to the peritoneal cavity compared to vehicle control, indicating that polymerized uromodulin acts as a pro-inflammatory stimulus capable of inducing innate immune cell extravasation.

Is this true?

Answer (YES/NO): YES